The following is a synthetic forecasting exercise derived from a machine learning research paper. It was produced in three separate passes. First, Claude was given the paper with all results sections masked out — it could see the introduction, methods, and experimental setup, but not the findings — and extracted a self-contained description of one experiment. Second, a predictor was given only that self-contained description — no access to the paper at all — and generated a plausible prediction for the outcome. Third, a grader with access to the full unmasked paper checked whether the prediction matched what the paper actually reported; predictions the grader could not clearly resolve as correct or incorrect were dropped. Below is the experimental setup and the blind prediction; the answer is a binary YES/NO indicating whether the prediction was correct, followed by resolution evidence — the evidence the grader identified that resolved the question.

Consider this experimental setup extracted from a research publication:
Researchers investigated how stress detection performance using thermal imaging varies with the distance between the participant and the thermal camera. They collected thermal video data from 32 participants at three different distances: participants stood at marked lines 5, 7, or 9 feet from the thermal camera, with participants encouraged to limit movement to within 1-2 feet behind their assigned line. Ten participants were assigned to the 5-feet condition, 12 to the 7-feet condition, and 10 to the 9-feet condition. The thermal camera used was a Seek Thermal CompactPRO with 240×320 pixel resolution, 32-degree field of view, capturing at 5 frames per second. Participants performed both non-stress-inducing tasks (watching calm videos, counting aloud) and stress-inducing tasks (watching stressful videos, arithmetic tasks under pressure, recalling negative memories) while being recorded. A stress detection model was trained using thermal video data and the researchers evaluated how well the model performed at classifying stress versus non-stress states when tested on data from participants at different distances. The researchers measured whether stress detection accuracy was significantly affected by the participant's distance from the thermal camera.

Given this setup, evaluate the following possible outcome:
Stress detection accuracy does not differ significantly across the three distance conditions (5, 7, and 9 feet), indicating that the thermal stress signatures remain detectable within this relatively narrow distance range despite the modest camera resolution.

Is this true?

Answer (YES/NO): NO